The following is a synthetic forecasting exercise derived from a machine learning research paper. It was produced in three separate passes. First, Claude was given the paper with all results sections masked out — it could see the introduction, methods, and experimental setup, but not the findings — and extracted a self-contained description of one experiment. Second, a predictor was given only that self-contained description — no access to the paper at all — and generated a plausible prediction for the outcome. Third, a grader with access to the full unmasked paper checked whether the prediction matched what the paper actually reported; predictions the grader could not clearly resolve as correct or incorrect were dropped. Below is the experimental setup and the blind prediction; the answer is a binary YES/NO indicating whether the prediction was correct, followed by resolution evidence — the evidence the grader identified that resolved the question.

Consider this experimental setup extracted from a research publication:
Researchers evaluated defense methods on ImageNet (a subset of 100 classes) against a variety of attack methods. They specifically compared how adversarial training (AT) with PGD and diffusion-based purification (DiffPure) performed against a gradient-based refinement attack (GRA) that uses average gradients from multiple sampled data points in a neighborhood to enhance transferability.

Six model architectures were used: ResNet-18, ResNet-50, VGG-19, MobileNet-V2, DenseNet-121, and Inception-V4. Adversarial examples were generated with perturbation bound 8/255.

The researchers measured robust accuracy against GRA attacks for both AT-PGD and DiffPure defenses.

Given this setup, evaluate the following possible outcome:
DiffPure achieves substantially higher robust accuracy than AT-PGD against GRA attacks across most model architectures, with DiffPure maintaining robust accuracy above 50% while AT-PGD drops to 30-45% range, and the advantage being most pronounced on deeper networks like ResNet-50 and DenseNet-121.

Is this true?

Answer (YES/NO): NO